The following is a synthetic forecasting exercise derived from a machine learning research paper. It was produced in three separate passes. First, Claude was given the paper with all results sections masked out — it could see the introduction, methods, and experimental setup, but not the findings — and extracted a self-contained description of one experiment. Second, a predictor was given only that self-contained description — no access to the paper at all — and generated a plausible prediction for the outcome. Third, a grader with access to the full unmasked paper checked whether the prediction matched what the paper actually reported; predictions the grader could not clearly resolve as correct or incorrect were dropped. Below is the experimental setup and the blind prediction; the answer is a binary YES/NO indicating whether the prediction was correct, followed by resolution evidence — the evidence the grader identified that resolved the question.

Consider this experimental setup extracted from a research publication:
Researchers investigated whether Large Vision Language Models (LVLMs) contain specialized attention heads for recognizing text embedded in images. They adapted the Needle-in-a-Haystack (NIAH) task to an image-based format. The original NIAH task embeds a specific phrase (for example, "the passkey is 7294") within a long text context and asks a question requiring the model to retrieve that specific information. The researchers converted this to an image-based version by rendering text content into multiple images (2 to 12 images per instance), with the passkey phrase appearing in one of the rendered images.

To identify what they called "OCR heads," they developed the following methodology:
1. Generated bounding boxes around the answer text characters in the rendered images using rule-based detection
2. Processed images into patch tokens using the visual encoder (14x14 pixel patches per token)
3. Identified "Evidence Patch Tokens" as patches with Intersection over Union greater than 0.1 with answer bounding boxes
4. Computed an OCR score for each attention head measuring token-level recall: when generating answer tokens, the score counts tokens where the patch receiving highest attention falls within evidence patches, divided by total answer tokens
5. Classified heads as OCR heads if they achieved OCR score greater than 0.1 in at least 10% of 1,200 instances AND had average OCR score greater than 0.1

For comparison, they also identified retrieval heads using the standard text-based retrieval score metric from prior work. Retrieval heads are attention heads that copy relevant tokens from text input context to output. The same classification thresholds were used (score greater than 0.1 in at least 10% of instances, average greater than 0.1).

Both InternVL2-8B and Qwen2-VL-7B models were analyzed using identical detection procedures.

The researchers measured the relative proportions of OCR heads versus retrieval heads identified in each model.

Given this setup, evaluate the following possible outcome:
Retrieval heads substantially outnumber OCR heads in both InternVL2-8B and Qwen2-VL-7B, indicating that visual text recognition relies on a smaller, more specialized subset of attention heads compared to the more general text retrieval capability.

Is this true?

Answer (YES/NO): NO